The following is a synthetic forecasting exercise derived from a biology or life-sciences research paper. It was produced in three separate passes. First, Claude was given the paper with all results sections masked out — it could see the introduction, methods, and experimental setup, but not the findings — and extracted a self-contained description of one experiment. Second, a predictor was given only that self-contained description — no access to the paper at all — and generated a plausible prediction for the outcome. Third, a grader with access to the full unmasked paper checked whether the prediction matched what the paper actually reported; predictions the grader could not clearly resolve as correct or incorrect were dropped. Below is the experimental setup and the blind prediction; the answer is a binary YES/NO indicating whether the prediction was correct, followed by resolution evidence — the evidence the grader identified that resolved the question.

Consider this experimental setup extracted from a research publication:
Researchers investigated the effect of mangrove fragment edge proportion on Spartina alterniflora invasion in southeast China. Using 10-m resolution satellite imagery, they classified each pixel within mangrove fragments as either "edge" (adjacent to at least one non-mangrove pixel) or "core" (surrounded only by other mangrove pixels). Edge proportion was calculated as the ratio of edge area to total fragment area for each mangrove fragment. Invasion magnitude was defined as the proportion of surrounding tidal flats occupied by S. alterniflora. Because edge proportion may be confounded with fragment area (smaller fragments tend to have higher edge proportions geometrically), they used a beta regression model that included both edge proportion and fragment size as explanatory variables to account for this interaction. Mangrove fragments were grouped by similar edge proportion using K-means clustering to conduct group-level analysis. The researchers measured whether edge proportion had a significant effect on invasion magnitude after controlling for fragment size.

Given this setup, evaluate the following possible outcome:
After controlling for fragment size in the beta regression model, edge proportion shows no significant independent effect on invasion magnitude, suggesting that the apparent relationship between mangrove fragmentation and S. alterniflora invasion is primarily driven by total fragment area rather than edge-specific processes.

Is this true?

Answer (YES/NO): NO